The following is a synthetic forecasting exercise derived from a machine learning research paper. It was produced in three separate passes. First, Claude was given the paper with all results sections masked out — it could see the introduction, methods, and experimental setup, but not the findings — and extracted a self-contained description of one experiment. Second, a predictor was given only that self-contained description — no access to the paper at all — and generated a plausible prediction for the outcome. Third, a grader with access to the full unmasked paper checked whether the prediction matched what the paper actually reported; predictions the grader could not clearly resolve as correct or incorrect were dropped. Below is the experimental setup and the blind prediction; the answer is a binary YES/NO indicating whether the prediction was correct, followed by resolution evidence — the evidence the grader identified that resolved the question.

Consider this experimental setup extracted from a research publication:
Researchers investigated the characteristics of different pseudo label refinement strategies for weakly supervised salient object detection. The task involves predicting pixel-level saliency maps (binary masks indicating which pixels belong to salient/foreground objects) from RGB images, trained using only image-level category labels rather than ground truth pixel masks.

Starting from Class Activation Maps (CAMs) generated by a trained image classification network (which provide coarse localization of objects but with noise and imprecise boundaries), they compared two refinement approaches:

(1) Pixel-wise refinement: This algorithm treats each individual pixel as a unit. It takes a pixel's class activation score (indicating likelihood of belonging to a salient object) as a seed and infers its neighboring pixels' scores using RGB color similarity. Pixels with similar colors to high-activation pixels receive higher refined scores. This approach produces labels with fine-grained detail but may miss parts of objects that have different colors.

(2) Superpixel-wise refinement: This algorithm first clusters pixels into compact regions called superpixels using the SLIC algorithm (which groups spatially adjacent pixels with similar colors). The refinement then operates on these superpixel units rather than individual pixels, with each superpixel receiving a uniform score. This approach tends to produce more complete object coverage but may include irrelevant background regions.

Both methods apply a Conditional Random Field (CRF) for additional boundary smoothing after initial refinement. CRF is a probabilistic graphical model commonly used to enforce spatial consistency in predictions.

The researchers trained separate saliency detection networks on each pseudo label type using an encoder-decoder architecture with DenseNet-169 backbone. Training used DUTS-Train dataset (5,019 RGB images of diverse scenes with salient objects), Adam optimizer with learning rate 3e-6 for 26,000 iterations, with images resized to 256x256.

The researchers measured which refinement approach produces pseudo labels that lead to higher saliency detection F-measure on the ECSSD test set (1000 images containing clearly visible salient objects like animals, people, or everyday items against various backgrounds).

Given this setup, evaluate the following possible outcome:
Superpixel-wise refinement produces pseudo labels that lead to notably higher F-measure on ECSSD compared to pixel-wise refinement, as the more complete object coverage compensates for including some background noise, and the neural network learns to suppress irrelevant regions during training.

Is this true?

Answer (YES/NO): NO